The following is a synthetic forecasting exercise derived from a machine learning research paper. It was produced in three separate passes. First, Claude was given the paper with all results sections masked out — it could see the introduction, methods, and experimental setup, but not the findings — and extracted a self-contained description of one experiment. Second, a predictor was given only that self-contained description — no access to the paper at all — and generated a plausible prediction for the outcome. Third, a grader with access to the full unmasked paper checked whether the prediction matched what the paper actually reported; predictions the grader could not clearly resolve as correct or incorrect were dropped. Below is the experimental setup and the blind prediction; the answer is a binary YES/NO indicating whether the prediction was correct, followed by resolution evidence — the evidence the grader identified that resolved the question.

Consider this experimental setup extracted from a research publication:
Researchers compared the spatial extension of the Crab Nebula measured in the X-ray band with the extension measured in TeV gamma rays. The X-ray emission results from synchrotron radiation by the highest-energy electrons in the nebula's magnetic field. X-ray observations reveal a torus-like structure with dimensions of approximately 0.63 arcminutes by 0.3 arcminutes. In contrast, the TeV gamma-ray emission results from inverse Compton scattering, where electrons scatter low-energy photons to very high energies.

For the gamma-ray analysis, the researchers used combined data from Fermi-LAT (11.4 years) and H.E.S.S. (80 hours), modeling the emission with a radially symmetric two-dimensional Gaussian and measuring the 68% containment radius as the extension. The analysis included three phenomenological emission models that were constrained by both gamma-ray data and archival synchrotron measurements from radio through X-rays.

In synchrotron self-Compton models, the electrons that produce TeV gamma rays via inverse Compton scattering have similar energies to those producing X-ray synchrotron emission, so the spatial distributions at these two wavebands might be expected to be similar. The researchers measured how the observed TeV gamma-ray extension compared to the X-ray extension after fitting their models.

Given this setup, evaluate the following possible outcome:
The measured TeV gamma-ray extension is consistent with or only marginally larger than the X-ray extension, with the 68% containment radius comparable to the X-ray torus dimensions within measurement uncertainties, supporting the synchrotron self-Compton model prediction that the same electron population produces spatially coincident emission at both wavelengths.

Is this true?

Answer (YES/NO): NO